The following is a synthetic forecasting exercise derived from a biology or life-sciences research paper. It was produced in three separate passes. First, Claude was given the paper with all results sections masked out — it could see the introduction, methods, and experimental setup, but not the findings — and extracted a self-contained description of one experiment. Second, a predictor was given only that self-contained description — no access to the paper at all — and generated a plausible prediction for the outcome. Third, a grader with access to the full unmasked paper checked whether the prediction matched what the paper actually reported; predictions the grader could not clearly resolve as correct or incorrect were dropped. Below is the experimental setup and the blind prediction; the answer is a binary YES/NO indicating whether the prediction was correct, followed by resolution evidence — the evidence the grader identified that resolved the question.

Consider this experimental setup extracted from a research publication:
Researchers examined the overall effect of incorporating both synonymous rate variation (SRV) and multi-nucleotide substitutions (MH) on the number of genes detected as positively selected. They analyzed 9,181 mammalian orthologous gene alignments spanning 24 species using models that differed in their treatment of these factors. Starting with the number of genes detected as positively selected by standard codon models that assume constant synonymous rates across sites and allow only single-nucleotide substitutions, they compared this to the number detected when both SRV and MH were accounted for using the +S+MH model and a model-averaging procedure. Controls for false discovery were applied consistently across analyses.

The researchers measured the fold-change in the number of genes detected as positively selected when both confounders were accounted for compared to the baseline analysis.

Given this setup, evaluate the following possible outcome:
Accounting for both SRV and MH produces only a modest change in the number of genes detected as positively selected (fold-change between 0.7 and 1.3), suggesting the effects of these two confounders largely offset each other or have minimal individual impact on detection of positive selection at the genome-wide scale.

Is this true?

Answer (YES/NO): NO